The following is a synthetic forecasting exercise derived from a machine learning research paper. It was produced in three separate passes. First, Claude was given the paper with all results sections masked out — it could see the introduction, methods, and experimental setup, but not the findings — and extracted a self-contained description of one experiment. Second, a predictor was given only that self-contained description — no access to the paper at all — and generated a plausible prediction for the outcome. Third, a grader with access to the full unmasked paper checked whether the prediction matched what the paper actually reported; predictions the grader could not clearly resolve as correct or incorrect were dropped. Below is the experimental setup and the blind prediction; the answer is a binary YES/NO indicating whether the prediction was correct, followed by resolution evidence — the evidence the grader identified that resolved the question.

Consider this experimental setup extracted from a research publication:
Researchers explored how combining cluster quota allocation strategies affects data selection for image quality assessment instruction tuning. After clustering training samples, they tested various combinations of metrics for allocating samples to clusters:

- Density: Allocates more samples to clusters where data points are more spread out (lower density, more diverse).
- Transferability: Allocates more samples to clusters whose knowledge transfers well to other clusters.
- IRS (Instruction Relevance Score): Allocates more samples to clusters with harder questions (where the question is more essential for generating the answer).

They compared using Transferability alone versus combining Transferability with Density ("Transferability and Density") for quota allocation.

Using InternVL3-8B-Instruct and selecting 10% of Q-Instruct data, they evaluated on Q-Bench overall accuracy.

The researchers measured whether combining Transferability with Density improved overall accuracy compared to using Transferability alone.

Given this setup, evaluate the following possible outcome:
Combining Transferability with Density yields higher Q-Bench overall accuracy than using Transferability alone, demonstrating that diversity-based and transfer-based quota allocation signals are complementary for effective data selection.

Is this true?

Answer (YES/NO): YES